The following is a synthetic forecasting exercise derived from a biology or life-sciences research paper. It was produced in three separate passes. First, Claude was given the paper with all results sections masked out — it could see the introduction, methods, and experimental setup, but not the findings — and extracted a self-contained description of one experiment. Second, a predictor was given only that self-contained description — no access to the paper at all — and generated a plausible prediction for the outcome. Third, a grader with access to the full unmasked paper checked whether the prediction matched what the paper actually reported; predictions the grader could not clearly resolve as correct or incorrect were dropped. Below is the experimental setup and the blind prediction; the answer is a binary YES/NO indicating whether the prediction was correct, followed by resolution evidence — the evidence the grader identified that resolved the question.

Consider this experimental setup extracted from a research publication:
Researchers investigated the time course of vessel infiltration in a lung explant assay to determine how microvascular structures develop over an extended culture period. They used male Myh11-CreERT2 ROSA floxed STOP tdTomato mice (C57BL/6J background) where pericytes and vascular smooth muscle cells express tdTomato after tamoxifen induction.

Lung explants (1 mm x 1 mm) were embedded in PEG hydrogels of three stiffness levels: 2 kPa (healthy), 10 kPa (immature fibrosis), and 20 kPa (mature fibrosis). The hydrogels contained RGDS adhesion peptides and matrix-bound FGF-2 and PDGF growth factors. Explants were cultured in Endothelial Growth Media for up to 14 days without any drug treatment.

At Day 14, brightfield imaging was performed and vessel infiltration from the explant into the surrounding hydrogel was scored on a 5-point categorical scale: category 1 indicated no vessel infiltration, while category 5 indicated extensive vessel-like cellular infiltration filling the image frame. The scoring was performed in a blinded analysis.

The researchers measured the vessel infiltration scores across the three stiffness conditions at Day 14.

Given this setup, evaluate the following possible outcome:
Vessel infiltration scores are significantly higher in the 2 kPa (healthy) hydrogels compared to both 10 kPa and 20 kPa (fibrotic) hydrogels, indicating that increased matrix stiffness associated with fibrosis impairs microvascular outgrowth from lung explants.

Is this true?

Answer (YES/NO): NO